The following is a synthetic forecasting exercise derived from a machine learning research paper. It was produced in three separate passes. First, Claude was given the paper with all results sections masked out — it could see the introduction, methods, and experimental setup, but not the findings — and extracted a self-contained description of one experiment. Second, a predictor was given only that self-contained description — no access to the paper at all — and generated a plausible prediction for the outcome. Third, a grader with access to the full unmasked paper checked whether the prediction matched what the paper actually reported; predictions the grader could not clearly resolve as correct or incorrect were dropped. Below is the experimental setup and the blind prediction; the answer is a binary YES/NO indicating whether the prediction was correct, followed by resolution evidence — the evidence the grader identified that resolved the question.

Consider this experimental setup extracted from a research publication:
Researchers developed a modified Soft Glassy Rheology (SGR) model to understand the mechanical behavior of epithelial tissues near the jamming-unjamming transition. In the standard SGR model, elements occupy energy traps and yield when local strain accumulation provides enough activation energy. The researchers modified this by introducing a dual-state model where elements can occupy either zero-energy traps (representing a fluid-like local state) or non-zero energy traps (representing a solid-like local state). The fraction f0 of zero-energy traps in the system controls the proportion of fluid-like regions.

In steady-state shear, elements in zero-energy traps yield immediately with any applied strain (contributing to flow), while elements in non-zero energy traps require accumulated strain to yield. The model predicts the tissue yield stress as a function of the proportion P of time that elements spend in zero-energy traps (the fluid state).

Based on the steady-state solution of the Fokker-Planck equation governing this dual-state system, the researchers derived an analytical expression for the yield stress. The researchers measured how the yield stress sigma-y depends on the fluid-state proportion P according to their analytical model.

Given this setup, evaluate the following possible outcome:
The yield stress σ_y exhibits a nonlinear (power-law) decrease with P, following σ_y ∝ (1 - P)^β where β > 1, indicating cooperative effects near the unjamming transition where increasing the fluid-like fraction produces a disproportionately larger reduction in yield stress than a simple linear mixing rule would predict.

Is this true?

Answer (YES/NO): NO